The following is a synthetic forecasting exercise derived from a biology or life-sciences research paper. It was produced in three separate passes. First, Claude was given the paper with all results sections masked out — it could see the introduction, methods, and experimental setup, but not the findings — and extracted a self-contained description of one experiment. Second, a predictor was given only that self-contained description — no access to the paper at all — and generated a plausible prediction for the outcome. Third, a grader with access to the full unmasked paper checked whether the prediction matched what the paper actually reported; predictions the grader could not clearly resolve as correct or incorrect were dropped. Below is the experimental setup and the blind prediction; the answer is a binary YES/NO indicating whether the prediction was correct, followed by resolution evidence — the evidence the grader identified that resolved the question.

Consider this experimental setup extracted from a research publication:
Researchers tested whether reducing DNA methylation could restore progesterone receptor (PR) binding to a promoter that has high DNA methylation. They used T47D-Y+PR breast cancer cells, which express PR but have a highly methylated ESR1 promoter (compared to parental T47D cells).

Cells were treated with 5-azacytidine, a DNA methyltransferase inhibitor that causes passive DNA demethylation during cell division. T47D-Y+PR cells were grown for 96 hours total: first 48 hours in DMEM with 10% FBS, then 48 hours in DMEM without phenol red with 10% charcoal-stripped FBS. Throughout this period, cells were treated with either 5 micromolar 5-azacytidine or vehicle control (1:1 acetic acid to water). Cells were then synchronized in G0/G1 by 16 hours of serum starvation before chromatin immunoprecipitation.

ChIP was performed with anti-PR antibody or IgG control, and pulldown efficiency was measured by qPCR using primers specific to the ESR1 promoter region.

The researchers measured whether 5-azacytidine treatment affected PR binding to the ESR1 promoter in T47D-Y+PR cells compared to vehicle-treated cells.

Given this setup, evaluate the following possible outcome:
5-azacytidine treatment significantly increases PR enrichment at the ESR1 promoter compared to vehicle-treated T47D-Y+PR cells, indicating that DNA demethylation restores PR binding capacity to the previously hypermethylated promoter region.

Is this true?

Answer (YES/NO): NO